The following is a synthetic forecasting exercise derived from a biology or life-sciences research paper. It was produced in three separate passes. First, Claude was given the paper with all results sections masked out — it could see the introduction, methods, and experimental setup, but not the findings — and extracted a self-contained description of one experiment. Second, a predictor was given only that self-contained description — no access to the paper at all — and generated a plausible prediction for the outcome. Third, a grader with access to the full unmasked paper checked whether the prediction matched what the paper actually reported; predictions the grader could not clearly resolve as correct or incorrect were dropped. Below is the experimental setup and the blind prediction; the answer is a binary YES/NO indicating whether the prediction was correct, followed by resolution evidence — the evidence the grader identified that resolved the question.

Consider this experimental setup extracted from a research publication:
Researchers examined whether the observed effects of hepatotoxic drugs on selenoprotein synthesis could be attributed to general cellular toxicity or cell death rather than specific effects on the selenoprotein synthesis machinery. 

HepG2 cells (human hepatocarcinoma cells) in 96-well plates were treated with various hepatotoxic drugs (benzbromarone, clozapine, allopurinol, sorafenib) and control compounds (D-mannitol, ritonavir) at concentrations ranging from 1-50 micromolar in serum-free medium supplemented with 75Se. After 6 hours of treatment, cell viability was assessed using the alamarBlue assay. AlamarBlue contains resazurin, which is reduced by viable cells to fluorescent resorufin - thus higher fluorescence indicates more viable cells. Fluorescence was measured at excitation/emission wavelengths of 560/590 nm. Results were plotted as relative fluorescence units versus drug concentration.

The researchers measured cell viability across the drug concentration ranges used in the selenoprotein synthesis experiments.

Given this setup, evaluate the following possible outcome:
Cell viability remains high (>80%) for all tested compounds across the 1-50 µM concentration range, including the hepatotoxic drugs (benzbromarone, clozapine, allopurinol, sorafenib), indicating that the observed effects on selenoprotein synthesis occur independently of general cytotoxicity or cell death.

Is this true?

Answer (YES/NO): NO